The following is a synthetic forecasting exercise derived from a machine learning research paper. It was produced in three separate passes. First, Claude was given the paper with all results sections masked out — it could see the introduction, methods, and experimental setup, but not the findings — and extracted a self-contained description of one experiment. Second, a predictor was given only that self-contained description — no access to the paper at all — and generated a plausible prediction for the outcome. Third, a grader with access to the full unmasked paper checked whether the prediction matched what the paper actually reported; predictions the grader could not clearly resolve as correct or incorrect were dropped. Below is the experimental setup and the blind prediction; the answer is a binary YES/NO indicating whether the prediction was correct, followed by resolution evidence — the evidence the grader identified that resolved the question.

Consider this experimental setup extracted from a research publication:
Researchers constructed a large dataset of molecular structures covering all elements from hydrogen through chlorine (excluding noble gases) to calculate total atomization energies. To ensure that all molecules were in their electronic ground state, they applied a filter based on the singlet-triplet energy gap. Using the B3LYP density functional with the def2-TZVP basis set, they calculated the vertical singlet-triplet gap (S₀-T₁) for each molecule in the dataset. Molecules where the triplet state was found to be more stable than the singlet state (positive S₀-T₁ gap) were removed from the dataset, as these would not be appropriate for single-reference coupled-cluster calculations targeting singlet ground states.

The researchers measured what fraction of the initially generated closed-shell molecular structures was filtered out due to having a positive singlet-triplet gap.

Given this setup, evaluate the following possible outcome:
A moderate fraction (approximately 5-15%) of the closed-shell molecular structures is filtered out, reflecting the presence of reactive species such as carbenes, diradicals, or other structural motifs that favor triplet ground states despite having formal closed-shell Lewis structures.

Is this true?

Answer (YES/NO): NO